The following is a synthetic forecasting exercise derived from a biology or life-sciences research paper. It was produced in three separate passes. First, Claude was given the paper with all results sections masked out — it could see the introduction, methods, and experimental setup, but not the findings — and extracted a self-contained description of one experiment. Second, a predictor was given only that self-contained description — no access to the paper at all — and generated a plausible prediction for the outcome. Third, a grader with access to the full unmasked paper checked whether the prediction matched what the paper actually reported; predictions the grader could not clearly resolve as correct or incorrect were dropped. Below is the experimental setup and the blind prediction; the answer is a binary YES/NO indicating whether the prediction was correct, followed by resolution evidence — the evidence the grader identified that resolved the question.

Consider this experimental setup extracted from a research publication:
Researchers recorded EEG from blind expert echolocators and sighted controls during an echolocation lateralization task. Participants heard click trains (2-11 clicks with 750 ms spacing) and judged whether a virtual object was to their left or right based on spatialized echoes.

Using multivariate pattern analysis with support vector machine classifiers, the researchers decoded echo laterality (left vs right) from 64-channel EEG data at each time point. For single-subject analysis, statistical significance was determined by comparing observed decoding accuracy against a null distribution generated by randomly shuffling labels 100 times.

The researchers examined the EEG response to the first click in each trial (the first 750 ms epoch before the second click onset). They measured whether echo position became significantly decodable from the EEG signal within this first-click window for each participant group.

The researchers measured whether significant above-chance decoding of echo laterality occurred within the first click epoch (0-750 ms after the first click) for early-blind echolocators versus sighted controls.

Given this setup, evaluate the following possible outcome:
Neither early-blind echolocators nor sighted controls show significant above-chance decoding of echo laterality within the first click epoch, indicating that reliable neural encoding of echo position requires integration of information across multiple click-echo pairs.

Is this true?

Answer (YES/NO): NO